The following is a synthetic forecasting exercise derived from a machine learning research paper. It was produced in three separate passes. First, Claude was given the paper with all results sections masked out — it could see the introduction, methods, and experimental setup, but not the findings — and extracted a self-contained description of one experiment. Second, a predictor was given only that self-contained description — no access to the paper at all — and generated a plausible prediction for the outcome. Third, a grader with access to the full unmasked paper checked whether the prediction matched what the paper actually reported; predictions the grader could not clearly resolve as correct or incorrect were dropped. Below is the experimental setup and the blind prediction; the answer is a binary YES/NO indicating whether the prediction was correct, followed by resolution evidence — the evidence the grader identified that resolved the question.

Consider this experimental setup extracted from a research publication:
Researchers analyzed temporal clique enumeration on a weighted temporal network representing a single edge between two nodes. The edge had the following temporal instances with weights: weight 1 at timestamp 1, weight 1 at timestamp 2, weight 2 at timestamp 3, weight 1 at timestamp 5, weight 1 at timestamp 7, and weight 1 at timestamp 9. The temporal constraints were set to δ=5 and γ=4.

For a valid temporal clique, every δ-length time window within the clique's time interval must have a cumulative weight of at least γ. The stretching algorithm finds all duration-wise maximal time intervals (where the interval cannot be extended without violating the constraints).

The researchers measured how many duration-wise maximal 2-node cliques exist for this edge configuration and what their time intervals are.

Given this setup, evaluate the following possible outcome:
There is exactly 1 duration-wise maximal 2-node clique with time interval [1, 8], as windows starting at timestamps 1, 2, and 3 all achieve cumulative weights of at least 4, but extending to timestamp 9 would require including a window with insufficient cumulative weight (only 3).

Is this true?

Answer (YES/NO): NO